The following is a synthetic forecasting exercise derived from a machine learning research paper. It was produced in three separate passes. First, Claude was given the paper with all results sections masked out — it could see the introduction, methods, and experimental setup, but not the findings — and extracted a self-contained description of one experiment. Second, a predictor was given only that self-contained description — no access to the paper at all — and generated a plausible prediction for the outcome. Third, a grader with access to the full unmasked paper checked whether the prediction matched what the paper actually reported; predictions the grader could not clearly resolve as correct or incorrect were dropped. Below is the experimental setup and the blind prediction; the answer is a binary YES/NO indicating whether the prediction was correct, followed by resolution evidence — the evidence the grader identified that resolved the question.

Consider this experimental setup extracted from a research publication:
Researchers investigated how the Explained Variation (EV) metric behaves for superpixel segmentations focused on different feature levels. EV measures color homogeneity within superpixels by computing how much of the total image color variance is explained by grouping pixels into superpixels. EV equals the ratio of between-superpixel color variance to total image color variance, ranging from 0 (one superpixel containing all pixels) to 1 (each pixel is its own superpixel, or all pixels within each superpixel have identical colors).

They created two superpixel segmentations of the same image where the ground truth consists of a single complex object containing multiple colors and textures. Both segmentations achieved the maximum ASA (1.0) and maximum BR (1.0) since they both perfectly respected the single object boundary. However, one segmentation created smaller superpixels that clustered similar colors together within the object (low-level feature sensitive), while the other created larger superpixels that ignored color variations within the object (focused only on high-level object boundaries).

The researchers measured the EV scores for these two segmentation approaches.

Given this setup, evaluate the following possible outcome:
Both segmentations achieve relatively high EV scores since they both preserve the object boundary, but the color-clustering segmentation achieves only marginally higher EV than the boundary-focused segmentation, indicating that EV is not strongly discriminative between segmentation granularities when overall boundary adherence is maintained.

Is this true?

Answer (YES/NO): NO